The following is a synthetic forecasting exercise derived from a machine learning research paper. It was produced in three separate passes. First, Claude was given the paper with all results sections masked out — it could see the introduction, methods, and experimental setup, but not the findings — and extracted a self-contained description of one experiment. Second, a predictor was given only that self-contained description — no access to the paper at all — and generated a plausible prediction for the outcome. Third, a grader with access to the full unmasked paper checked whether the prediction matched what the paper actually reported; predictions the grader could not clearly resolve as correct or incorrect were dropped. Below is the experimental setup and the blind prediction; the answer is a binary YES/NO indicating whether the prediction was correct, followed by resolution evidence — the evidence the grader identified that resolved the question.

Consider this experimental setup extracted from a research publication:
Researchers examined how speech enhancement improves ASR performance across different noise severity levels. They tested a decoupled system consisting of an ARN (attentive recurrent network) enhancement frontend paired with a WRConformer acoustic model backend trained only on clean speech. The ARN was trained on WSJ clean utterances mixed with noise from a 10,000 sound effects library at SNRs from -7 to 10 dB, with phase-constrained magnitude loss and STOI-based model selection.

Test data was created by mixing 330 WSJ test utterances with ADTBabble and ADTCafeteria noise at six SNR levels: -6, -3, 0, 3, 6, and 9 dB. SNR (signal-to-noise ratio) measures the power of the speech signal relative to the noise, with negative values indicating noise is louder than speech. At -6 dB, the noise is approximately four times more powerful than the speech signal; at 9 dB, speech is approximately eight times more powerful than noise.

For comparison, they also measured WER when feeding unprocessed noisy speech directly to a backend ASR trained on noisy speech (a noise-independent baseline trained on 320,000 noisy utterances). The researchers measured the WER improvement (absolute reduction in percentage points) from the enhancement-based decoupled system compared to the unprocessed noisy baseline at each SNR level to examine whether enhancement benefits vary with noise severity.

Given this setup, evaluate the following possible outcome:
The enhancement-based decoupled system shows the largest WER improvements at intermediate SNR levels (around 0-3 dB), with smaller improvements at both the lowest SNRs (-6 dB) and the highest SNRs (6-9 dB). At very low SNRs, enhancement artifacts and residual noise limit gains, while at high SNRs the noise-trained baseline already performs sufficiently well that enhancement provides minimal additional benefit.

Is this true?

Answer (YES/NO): NO